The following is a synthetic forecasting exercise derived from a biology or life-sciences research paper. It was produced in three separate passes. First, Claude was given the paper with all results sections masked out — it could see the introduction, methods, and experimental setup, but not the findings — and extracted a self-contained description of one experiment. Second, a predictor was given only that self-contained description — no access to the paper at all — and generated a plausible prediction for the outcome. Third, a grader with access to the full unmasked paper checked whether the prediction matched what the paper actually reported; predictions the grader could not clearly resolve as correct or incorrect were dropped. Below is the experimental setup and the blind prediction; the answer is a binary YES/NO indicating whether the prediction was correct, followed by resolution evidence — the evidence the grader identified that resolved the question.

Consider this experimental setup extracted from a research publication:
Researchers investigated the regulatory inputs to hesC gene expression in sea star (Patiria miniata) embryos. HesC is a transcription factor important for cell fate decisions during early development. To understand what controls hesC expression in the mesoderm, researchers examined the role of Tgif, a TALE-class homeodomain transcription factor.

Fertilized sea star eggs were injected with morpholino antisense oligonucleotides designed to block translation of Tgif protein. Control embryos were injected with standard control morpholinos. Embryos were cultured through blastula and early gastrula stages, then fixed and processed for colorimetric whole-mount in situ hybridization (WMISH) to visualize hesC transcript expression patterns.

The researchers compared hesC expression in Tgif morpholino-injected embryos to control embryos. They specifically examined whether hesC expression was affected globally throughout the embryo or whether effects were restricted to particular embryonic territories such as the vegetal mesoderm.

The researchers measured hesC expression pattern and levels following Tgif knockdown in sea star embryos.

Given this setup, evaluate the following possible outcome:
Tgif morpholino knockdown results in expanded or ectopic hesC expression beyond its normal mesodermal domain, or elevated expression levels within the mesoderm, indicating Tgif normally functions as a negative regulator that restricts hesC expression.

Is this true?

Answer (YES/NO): NO